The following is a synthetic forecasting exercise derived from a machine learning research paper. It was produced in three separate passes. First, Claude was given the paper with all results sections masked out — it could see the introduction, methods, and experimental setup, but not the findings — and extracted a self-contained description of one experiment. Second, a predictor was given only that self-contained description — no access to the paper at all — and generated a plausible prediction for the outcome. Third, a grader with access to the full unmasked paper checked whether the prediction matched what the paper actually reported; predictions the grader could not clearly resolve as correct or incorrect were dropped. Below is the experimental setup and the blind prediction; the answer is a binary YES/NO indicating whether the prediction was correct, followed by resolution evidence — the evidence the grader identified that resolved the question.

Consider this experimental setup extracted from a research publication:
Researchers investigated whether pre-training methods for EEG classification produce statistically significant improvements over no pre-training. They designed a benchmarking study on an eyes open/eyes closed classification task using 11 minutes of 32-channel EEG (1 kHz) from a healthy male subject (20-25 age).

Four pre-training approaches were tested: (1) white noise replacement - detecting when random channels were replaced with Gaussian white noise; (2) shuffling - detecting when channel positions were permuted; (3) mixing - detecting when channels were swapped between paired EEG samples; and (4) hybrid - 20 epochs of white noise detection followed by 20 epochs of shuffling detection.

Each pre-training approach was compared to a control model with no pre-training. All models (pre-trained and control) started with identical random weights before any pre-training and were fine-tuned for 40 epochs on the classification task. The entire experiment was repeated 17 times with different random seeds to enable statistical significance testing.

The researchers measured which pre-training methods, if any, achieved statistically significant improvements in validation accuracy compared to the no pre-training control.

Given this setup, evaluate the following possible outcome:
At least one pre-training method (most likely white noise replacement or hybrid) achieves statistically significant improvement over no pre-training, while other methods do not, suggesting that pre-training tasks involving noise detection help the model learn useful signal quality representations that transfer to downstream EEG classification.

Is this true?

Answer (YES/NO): NO